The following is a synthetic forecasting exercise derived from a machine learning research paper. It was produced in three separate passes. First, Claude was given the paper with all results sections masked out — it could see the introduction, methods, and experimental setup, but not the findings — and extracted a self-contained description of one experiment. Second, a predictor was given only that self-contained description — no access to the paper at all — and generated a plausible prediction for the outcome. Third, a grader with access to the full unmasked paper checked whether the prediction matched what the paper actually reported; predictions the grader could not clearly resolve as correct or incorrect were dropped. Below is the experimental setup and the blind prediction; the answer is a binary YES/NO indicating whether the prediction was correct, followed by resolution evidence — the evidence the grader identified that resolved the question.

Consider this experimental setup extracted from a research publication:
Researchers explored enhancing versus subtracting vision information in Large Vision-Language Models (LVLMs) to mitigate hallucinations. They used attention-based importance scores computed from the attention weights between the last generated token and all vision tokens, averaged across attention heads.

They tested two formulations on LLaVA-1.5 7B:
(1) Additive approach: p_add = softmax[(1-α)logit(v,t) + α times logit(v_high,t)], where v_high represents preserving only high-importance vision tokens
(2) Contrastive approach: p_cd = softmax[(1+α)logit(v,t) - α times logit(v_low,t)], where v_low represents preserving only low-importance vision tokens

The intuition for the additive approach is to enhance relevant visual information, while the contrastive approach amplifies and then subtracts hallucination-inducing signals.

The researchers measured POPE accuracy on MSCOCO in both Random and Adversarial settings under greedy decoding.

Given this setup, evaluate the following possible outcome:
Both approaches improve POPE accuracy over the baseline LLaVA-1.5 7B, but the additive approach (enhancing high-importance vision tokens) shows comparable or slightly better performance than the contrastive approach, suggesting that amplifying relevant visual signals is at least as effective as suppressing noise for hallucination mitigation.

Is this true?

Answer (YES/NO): NO